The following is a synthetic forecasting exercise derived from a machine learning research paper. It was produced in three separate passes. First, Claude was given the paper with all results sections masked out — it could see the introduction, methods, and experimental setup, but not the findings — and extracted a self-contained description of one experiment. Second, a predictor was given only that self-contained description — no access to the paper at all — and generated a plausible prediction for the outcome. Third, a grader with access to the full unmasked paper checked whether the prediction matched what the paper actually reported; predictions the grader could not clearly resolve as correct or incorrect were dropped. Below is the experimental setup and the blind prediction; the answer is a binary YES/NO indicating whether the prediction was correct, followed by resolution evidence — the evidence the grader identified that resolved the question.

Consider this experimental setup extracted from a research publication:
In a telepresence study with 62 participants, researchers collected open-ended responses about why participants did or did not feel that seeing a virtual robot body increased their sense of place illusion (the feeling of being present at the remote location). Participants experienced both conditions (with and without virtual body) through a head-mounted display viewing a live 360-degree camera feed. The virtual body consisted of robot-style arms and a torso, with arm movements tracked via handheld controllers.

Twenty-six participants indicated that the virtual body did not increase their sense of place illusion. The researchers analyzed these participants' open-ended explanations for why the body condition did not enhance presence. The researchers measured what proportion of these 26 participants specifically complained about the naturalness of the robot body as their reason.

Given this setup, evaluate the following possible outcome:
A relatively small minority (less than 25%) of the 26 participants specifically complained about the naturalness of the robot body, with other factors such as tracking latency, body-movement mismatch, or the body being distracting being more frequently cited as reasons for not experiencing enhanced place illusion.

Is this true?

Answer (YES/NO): NO